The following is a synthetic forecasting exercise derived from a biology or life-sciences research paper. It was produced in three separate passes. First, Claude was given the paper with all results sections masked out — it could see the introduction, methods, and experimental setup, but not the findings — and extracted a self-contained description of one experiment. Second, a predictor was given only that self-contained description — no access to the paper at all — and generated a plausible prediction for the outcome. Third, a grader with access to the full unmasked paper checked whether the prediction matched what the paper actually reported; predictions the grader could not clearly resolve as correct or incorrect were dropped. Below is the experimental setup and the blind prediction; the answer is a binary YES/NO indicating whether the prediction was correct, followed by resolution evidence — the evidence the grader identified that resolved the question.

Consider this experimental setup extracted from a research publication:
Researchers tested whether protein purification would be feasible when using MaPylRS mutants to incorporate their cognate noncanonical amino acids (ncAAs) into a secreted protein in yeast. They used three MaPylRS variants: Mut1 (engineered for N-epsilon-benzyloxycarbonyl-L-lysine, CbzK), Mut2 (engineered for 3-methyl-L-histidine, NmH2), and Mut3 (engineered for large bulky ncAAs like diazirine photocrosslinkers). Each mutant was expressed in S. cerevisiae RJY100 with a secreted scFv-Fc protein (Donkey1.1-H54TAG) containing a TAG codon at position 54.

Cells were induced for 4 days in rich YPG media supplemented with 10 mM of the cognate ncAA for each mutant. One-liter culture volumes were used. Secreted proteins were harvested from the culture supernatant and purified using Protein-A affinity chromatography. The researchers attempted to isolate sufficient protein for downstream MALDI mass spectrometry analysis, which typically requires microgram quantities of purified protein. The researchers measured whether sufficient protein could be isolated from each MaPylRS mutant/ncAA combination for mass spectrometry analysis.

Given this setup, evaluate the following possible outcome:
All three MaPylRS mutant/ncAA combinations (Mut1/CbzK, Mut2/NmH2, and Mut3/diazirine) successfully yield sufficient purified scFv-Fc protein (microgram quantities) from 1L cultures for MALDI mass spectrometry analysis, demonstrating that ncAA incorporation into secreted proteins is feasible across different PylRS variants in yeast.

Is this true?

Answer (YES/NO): NO